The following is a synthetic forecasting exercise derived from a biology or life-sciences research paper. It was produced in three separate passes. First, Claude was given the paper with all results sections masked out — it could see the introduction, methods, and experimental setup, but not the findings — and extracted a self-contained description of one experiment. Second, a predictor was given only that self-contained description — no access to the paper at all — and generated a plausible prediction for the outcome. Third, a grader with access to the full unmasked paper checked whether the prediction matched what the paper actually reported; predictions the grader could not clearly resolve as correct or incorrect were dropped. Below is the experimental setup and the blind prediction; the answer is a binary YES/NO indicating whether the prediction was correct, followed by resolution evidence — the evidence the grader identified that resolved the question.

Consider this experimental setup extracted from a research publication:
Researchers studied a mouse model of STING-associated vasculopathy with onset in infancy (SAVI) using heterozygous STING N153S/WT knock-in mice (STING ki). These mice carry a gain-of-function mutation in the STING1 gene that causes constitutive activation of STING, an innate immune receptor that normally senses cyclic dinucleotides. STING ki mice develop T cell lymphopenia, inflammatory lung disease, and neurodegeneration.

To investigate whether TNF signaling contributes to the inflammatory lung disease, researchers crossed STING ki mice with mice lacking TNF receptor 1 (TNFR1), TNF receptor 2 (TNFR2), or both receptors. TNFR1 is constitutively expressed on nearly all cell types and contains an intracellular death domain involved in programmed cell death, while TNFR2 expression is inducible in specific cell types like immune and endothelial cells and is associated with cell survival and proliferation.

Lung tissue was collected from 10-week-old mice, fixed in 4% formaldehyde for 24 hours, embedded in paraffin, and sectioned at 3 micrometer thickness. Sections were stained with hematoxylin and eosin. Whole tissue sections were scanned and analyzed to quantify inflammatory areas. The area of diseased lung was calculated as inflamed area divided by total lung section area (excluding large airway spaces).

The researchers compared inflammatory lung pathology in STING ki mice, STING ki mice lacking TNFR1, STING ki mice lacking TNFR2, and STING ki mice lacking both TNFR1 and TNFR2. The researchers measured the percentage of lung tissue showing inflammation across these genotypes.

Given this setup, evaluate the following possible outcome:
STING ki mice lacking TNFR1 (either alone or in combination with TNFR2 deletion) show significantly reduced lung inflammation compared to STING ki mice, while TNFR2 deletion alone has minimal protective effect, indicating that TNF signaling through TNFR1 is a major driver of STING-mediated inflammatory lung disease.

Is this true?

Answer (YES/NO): YES